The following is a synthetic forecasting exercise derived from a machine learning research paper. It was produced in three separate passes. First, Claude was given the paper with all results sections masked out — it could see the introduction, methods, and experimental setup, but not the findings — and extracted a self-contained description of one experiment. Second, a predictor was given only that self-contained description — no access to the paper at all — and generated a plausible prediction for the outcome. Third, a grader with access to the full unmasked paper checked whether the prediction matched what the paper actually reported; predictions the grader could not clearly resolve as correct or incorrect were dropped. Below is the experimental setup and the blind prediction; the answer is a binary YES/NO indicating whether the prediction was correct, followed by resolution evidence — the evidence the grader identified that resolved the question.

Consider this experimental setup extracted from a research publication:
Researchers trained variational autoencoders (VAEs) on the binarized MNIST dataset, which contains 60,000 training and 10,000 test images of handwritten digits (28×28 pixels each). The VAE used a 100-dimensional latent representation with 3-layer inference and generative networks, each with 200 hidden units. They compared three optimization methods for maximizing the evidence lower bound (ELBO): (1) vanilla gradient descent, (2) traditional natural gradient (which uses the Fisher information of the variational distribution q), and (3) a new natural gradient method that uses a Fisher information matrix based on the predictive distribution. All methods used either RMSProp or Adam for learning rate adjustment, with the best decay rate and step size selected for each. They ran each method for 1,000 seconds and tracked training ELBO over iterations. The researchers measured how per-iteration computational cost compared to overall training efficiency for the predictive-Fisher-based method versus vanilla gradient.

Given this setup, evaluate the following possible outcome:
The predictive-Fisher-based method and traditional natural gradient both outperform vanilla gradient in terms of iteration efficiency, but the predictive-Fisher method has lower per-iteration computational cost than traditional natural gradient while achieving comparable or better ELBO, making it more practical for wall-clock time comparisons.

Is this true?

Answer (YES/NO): NO